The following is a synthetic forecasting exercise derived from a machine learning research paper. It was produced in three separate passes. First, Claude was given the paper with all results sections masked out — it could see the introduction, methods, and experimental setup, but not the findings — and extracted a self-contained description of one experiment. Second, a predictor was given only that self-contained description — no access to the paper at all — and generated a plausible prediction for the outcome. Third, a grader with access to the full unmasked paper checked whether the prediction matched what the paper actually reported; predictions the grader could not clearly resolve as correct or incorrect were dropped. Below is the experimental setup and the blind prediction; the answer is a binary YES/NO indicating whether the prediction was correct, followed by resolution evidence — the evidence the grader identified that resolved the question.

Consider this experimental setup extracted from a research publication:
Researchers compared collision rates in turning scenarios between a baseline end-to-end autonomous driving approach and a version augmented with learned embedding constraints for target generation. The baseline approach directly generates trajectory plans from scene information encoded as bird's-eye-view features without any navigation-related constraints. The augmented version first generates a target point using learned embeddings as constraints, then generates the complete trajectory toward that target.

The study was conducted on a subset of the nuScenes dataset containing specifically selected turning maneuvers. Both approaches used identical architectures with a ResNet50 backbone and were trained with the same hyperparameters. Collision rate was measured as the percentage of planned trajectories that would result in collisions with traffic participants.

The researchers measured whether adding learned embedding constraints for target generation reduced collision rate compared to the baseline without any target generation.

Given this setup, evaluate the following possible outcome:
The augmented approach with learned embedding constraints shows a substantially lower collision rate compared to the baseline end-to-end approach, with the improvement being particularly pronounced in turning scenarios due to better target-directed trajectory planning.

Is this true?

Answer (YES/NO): YES